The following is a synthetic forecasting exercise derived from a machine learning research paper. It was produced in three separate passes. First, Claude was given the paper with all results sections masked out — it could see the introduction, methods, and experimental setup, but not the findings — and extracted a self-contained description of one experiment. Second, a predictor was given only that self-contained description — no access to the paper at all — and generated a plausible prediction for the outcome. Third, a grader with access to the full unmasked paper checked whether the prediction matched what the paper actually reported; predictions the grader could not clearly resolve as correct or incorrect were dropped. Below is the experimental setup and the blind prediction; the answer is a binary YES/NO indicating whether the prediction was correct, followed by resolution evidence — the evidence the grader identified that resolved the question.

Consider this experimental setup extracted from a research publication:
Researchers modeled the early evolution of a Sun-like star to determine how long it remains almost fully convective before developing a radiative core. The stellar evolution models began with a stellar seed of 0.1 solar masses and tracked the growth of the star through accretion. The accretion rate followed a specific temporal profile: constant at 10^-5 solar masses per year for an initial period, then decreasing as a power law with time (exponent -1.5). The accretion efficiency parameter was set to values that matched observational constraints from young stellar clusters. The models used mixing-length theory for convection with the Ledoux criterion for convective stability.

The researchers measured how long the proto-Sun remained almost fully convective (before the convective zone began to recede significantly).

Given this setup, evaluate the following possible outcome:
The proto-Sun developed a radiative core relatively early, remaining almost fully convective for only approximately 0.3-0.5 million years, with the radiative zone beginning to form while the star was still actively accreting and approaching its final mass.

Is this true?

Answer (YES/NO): NO